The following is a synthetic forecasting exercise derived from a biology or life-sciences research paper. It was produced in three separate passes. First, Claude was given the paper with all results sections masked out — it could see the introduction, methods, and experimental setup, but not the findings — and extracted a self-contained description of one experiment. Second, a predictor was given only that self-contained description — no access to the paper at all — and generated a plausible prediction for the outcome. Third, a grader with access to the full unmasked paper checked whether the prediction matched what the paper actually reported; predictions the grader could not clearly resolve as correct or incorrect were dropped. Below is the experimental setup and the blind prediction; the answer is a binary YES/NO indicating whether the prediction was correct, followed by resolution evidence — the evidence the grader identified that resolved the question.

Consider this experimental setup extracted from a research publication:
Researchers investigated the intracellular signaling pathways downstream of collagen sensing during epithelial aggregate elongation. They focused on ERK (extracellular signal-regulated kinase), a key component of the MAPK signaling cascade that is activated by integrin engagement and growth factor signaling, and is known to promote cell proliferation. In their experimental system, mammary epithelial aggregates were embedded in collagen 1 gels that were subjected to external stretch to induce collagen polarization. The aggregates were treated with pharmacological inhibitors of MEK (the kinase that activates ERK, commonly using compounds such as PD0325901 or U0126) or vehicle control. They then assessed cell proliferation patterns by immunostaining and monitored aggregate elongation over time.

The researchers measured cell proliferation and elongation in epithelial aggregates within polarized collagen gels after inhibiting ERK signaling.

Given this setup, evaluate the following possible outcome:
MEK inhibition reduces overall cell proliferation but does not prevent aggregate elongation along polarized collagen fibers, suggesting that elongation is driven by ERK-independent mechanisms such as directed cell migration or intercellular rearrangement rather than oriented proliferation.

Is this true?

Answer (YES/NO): NO